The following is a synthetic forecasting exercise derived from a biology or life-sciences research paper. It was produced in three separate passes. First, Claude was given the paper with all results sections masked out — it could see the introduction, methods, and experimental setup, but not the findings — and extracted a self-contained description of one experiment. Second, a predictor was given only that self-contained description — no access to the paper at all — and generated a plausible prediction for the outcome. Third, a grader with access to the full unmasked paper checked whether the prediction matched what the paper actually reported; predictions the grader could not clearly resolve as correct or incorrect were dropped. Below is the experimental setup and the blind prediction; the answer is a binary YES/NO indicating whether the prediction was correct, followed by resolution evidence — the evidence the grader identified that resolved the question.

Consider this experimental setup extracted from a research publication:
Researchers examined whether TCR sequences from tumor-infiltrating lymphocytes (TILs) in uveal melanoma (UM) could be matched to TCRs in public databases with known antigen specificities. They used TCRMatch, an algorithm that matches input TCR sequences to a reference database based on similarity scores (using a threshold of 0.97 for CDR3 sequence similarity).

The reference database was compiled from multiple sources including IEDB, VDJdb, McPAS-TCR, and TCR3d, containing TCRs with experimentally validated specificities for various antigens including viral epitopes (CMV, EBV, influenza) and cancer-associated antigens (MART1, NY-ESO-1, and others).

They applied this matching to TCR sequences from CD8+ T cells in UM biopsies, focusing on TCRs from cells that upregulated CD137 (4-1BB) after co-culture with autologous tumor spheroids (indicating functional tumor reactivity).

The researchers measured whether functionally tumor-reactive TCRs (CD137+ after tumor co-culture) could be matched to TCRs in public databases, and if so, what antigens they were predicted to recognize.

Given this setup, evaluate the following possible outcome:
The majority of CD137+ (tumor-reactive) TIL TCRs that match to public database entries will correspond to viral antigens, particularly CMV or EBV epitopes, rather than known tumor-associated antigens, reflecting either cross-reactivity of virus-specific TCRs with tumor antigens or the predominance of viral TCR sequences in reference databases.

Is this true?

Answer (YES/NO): NO